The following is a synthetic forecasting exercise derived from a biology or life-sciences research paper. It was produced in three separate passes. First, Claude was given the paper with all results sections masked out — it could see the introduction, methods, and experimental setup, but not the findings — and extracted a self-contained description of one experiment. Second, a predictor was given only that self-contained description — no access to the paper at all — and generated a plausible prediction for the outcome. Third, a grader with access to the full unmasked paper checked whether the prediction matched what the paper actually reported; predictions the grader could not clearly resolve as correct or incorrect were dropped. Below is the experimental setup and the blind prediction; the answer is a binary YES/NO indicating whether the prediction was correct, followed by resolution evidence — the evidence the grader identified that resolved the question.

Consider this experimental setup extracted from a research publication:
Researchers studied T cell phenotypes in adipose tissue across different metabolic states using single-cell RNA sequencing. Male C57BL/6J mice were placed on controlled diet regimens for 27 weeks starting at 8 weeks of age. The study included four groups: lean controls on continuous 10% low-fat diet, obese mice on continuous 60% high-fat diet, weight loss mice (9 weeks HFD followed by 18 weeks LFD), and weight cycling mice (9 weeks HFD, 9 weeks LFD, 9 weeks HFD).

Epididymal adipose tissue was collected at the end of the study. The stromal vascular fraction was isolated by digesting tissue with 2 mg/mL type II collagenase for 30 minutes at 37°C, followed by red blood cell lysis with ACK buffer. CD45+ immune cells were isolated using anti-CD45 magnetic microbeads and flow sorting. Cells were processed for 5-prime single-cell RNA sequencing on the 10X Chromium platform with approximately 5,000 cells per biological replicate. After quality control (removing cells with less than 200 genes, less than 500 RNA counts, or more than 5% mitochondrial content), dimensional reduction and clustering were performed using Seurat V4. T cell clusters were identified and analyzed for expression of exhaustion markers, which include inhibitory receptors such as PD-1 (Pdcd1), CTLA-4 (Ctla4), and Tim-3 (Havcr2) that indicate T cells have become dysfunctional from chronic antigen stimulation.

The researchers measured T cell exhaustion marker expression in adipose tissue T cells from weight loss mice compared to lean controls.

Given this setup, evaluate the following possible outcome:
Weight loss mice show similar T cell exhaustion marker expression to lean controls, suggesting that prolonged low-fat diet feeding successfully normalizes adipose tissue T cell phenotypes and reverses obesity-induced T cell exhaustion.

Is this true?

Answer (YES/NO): NO